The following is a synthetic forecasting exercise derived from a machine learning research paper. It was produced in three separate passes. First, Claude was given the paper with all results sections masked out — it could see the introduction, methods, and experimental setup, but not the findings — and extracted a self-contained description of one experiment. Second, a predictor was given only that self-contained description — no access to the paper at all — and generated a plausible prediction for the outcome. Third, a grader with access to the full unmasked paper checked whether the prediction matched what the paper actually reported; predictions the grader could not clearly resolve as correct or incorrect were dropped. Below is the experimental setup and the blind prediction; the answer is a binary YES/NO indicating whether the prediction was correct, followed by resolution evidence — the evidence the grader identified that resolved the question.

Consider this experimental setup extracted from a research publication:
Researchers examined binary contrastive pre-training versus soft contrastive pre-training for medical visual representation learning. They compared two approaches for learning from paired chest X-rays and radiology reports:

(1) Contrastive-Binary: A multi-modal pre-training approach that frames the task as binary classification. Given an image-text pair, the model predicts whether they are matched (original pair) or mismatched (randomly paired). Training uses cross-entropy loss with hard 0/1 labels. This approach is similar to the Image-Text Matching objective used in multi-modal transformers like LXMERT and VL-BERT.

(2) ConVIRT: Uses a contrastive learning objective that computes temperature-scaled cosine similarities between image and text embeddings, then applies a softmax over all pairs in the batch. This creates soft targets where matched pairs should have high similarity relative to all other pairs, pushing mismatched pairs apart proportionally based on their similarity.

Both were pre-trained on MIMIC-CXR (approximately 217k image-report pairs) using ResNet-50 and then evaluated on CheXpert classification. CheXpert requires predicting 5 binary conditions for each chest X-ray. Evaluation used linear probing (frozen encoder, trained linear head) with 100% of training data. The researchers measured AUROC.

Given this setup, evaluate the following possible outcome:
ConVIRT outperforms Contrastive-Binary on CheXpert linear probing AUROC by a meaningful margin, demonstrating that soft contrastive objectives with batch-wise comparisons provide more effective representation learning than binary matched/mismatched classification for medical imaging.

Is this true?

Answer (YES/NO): YES